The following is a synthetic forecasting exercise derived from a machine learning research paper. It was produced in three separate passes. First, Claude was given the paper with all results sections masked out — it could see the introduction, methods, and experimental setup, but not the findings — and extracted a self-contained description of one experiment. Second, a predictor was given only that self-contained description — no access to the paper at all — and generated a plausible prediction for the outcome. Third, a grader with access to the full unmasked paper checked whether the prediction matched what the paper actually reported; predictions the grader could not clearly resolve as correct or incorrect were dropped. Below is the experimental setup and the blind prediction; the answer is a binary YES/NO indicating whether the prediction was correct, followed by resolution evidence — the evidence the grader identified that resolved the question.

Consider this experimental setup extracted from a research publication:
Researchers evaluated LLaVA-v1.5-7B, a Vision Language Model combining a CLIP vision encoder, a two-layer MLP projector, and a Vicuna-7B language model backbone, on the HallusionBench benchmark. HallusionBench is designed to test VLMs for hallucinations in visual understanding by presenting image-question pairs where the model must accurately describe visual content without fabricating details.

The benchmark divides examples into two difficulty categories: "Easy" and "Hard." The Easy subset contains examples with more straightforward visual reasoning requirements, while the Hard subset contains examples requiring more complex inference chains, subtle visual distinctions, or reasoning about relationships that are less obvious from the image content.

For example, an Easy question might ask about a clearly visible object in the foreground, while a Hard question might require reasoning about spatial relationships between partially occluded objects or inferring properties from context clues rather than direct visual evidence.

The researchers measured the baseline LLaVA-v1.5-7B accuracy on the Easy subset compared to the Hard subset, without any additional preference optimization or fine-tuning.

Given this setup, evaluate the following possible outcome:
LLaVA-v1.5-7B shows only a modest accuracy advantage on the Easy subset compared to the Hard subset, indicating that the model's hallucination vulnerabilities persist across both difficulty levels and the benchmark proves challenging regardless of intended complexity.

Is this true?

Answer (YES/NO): YES